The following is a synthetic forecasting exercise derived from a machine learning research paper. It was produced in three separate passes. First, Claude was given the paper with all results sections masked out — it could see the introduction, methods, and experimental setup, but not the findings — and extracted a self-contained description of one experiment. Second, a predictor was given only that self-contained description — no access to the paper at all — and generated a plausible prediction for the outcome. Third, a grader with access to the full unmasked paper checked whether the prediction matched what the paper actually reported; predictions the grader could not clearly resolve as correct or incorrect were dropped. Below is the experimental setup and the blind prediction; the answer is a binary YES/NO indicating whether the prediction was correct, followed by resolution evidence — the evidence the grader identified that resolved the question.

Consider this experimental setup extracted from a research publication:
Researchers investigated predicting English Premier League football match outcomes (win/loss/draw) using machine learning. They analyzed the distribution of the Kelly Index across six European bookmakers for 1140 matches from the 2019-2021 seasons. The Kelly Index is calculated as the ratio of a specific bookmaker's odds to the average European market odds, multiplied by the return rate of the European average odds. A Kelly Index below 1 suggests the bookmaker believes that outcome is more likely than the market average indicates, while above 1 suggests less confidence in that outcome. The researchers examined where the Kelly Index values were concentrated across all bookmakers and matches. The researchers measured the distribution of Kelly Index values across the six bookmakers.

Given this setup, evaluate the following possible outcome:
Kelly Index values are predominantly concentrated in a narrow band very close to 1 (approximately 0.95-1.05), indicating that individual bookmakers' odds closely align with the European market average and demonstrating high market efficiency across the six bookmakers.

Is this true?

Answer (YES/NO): NO